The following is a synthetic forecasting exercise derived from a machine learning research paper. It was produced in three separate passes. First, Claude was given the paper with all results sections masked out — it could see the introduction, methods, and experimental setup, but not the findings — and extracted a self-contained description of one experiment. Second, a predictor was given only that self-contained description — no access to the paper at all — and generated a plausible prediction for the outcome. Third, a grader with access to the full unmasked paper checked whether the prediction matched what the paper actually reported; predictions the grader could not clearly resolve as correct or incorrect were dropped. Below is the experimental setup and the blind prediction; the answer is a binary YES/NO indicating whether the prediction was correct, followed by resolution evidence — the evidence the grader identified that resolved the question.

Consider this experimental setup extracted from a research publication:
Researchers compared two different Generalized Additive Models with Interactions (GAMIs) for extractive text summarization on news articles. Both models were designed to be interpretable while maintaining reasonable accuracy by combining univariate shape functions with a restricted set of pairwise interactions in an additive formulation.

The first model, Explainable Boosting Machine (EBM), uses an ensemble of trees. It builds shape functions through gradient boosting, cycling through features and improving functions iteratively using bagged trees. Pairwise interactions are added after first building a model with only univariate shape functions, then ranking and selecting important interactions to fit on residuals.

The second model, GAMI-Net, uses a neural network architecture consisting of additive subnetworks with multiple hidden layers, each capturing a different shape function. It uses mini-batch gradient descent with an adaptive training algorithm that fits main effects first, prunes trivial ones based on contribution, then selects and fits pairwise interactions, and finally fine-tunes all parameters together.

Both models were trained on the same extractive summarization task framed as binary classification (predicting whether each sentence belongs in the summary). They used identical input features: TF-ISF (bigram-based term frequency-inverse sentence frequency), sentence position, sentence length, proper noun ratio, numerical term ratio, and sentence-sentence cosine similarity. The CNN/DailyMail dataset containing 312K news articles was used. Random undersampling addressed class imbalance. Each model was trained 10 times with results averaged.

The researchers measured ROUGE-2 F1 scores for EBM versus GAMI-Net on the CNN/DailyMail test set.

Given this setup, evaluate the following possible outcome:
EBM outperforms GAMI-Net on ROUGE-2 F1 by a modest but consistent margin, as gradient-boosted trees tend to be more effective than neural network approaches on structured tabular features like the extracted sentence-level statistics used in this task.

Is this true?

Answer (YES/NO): NO